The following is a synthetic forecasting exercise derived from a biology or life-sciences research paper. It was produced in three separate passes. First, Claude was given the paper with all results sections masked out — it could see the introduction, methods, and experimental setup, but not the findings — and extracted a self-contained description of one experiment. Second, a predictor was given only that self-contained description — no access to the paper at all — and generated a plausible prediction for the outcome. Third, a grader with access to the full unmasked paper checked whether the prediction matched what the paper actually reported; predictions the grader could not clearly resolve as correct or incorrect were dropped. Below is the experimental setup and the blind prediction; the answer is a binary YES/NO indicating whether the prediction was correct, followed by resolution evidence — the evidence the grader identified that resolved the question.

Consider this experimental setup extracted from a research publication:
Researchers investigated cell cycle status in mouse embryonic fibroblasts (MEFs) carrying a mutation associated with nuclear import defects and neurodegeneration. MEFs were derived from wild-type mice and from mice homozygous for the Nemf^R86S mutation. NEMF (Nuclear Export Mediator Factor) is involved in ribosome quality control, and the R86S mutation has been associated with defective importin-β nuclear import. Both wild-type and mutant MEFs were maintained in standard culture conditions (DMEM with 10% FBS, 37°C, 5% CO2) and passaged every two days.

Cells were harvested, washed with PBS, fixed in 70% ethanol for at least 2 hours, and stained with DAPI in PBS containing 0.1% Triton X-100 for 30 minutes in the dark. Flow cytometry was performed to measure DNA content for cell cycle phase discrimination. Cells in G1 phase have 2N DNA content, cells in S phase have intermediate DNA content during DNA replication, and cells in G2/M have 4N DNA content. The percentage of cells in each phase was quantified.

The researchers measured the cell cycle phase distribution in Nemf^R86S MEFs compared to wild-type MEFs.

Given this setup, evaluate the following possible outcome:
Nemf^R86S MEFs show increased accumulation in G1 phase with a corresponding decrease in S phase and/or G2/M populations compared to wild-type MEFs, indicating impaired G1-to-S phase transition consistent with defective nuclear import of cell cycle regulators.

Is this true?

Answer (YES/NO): YES